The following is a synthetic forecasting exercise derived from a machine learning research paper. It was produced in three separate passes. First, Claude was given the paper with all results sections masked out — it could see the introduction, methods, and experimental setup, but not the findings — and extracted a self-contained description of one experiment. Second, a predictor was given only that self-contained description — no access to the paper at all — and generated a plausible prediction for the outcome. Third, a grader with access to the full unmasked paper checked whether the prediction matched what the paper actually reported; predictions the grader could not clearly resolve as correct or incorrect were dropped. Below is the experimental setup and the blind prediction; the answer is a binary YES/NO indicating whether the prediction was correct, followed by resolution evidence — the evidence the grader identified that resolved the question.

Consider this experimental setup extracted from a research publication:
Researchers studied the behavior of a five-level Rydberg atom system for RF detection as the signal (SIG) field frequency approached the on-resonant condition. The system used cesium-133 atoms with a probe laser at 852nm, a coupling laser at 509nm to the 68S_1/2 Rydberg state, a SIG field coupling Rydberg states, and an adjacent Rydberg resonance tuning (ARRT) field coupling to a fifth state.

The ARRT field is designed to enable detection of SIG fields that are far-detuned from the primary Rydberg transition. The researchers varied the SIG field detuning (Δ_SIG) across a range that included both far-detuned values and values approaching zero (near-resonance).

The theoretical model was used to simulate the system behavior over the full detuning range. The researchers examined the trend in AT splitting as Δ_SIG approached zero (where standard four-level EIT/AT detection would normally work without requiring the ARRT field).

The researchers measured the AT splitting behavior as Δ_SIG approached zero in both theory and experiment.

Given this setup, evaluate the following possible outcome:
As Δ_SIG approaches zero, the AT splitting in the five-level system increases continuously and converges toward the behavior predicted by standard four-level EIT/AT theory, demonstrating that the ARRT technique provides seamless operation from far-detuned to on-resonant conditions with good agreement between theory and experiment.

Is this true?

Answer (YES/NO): NO